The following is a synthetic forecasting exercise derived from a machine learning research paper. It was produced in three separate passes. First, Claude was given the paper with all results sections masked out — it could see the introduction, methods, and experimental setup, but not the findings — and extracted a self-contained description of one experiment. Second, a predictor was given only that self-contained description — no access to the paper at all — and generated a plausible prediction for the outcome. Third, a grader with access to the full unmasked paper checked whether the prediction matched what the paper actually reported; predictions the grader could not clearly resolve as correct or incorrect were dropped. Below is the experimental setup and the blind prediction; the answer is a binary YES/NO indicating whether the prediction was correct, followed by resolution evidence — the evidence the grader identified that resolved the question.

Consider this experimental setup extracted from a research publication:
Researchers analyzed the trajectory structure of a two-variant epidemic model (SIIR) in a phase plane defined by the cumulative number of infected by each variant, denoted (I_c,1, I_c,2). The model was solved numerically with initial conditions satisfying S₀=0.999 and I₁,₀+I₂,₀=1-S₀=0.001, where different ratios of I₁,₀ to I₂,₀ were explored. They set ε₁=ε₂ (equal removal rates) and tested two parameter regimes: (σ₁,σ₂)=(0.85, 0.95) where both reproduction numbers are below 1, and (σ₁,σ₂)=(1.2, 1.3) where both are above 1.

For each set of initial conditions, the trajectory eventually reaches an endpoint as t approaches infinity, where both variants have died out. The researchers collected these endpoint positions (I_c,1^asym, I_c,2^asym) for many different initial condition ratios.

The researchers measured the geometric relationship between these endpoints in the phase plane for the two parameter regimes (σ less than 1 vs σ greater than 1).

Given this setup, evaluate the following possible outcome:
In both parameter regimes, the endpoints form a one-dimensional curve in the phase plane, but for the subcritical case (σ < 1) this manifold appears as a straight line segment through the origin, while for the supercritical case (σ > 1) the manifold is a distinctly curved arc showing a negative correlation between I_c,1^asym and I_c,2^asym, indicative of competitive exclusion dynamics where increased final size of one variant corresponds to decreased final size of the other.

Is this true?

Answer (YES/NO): NO